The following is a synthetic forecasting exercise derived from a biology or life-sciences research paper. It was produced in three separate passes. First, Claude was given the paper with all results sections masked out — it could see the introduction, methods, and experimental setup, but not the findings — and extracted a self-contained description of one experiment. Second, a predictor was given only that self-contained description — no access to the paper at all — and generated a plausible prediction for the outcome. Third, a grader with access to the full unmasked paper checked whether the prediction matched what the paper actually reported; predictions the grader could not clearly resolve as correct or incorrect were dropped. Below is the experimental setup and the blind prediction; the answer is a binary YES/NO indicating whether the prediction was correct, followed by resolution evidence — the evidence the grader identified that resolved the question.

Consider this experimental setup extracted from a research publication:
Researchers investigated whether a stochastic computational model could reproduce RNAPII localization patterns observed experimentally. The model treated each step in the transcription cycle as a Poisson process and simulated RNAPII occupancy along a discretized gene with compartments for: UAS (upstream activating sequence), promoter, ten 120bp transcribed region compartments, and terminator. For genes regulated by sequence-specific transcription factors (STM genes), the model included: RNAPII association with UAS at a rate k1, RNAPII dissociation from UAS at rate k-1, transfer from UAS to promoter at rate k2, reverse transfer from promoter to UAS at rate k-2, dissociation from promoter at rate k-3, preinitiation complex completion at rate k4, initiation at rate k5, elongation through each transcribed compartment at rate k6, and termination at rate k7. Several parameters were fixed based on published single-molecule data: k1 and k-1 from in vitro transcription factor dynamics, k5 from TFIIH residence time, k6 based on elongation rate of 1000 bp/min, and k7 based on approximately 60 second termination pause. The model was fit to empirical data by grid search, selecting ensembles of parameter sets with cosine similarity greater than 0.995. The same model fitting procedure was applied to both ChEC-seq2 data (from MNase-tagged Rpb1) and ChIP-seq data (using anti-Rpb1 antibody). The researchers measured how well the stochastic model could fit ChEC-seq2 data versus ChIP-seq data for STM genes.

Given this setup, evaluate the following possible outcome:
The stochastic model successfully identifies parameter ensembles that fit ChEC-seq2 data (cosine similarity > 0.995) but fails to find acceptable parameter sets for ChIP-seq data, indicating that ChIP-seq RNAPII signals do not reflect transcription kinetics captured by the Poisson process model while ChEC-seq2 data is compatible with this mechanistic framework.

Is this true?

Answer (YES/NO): YES